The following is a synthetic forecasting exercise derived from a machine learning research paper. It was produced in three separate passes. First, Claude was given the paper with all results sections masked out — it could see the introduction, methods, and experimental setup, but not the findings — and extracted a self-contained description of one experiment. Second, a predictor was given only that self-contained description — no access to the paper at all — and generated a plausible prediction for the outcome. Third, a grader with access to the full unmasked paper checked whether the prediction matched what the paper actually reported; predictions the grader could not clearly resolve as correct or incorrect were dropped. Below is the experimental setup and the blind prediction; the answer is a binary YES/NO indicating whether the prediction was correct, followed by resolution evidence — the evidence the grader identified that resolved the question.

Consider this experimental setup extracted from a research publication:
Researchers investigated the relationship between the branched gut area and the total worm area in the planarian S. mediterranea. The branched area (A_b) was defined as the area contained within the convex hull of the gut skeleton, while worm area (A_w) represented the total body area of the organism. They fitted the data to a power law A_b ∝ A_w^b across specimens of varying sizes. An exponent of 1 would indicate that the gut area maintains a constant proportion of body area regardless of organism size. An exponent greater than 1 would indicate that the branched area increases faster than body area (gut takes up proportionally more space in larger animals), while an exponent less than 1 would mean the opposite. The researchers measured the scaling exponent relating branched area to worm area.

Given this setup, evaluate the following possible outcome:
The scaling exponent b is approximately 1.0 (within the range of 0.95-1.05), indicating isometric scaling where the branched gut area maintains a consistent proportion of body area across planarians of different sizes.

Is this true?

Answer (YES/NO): NO